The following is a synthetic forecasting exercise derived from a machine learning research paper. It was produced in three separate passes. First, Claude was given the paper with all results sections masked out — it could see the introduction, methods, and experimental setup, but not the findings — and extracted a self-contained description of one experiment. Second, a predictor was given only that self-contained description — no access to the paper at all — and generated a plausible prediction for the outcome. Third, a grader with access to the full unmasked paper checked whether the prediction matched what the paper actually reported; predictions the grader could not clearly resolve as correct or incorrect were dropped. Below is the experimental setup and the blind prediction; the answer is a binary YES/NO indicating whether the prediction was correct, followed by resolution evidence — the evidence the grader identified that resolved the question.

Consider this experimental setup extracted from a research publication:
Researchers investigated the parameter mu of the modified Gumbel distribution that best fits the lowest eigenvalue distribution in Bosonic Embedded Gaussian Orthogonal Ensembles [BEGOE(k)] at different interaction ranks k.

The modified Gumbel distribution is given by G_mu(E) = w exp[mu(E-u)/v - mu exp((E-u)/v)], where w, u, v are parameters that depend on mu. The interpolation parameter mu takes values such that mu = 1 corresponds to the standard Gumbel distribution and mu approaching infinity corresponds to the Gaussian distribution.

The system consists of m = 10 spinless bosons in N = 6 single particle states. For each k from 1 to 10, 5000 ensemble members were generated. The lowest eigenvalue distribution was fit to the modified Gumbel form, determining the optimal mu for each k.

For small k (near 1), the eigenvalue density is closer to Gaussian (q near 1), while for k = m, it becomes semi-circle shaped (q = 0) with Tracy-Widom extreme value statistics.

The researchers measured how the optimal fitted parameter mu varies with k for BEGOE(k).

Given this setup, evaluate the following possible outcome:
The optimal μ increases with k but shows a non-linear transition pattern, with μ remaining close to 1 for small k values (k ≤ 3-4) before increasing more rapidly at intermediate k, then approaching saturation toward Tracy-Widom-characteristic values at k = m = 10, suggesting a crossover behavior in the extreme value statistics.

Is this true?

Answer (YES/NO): NO